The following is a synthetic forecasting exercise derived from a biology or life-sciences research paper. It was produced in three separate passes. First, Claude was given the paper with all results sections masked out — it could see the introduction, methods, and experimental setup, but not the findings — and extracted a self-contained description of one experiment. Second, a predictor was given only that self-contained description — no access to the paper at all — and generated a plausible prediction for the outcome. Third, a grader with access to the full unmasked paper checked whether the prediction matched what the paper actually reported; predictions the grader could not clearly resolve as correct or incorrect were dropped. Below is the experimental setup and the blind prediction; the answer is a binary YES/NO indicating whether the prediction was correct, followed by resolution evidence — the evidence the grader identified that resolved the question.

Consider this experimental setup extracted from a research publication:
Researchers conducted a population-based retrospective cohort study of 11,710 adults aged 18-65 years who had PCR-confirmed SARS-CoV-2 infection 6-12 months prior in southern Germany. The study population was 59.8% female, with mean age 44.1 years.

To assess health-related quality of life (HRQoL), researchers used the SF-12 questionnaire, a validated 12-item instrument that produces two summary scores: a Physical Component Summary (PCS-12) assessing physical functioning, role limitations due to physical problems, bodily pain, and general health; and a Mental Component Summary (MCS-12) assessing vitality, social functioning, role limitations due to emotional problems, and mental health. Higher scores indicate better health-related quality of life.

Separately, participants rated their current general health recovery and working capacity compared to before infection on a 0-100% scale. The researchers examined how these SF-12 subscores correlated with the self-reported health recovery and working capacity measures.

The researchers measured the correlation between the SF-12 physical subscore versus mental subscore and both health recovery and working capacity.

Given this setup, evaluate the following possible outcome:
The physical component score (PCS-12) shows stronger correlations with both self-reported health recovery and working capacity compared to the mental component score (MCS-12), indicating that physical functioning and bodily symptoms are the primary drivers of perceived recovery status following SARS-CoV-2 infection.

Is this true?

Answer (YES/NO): YES